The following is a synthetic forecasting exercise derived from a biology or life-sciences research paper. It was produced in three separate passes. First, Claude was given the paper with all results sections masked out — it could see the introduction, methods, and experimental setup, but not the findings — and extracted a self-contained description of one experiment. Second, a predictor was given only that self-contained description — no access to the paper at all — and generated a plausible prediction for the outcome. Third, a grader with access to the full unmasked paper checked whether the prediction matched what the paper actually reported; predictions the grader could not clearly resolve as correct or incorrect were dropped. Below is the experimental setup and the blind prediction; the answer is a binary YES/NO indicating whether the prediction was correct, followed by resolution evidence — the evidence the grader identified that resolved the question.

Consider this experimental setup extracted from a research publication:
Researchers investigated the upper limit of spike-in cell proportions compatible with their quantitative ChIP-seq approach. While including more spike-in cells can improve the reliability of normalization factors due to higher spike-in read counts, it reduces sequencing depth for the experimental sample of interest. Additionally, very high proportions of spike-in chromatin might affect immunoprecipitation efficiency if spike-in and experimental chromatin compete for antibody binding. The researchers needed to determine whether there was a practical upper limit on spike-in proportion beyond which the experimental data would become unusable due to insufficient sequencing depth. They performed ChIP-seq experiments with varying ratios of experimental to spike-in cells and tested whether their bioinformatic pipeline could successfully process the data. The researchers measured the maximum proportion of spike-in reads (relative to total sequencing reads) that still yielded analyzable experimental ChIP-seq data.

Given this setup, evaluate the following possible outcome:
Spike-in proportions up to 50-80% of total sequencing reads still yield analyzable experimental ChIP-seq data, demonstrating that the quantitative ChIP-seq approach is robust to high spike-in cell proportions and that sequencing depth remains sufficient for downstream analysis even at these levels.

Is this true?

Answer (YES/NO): YES